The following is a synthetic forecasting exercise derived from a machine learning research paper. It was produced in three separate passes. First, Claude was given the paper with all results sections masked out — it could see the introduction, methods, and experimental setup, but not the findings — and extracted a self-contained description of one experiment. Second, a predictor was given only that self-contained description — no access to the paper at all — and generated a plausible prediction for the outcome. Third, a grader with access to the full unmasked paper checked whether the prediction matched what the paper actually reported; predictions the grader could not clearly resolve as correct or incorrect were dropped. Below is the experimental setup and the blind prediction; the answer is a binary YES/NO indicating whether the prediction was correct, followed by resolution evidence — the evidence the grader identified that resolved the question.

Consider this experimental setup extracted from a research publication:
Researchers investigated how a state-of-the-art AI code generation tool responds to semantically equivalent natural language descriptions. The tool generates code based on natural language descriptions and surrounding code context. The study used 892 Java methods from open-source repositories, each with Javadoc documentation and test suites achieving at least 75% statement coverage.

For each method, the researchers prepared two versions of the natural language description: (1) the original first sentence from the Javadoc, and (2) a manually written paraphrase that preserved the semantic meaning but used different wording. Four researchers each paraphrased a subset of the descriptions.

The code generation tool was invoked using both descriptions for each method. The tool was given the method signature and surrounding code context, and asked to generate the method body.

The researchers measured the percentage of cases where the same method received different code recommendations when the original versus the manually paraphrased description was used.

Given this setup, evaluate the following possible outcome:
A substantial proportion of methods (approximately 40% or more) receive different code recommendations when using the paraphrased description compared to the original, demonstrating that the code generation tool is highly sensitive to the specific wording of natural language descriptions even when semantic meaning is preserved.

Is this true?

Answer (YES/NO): YES